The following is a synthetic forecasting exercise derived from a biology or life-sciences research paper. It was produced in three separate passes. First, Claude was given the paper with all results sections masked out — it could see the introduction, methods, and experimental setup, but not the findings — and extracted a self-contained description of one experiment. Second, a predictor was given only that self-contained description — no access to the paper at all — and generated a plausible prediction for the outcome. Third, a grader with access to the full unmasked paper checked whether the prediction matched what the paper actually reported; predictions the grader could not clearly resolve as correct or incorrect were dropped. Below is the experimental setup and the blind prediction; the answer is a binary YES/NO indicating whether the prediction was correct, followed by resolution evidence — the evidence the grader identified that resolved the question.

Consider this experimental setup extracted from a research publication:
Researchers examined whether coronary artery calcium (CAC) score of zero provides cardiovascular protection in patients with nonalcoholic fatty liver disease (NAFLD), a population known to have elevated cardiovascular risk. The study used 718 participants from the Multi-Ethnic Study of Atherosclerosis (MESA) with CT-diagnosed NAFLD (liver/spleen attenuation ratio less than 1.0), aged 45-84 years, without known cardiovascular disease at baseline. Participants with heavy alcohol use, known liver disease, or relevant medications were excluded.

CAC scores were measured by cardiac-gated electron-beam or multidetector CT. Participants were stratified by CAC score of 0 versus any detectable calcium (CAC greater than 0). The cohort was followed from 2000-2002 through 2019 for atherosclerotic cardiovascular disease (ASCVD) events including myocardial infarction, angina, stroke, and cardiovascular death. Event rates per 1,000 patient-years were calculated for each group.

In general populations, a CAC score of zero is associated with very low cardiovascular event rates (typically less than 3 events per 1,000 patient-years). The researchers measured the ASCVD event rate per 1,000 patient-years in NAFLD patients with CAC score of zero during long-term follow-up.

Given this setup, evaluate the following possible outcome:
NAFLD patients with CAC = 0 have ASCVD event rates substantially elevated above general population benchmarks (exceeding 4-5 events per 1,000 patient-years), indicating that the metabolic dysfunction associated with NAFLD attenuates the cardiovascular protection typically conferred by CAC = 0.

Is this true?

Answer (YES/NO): NO